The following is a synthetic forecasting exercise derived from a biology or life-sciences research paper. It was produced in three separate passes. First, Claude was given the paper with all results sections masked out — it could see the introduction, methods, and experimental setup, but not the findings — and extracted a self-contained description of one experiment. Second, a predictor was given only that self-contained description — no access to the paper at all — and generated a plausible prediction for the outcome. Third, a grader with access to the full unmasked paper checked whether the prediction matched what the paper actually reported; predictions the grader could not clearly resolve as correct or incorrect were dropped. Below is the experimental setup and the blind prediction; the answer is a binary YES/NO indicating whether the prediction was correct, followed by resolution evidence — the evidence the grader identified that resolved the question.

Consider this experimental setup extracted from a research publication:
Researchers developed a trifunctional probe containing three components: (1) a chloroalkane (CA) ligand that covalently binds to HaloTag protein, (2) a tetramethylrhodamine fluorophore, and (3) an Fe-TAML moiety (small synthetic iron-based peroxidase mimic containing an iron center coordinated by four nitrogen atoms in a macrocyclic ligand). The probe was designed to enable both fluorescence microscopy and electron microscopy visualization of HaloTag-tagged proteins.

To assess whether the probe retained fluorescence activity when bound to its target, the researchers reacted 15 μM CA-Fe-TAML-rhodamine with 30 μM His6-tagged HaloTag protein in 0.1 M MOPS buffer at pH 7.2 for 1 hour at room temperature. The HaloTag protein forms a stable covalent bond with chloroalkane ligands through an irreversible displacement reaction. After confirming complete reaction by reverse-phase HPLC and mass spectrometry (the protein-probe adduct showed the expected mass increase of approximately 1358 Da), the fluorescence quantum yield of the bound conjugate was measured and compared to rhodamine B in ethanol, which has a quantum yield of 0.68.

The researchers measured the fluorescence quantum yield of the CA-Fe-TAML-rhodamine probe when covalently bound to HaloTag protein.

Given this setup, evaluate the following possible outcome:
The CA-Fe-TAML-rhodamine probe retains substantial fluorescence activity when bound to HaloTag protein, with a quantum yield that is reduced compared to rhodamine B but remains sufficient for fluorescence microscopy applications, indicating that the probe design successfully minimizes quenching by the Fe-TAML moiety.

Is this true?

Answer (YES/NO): NO